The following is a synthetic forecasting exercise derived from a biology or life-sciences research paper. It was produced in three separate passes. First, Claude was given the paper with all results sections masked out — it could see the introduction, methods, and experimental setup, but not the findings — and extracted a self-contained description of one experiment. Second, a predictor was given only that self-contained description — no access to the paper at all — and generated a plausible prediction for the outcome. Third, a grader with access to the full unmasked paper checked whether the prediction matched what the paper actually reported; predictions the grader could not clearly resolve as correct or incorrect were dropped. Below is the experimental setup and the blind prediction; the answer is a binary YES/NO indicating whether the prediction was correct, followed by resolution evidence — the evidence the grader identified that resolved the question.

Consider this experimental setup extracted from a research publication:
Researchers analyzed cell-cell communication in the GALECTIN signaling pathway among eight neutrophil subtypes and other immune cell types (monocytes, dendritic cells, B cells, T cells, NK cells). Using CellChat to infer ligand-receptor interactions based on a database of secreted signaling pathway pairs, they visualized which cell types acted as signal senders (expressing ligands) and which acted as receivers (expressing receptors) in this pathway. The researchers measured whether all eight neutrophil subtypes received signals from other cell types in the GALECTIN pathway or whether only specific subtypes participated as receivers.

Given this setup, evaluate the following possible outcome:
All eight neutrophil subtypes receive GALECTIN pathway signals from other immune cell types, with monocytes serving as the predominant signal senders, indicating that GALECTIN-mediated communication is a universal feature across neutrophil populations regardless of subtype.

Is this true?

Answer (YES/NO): NO